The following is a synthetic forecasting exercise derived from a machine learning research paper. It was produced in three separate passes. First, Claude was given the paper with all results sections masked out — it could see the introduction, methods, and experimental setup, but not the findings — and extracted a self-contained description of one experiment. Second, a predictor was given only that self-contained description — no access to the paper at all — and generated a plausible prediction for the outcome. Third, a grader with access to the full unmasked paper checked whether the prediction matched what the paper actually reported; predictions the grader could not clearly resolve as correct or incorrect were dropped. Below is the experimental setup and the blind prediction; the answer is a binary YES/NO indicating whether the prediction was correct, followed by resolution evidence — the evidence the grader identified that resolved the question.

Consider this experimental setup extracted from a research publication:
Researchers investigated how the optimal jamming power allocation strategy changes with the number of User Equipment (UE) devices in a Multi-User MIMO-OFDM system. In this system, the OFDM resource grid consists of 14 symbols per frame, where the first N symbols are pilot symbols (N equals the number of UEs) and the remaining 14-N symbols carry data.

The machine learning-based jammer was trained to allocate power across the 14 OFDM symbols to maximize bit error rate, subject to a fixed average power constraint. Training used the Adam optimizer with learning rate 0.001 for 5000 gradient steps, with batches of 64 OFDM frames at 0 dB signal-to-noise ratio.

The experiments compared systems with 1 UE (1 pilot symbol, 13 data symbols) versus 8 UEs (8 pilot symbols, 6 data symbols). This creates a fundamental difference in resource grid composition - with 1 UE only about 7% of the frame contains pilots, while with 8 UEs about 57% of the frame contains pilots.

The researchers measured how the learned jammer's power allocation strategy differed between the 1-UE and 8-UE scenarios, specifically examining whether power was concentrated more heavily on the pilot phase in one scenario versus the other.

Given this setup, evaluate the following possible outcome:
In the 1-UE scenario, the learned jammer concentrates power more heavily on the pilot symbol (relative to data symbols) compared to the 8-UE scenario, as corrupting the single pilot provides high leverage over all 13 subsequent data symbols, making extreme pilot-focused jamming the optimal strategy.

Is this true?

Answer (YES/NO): YES